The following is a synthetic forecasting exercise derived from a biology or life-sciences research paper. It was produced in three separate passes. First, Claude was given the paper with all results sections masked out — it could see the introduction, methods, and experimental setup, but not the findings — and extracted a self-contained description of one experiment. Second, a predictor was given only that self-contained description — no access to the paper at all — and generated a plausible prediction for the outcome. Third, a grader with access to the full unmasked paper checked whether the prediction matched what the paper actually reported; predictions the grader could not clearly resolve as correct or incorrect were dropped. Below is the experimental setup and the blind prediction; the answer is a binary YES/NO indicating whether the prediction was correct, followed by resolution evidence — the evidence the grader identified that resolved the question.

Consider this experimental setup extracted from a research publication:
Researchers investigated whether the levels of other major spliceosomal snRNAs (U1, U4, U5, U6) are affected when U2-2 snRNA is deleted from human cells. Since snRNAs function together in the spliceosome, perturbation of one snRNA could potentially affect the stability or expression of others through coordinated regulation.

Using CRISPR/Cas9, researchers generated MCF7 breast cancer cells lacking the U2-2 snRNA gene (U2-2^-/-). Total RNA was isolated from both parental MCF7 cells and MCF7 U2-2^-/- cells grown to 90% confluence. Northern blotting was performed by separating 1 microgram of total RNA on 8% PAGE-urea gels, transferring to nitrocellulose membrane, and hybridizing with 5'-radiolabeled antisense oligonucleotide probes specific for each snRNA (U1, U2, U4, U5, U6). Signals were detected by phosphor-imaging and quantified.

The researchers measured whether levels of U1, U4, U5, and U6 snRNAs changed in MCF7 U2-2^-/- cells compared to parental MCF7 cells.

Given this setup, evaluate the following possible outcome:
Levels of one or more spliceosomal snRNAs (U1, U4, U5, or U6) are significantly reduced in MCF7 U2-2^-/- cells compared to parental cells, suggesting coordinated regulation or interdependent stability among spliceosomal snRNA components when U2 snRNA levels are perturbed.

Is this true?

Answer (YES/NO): NO